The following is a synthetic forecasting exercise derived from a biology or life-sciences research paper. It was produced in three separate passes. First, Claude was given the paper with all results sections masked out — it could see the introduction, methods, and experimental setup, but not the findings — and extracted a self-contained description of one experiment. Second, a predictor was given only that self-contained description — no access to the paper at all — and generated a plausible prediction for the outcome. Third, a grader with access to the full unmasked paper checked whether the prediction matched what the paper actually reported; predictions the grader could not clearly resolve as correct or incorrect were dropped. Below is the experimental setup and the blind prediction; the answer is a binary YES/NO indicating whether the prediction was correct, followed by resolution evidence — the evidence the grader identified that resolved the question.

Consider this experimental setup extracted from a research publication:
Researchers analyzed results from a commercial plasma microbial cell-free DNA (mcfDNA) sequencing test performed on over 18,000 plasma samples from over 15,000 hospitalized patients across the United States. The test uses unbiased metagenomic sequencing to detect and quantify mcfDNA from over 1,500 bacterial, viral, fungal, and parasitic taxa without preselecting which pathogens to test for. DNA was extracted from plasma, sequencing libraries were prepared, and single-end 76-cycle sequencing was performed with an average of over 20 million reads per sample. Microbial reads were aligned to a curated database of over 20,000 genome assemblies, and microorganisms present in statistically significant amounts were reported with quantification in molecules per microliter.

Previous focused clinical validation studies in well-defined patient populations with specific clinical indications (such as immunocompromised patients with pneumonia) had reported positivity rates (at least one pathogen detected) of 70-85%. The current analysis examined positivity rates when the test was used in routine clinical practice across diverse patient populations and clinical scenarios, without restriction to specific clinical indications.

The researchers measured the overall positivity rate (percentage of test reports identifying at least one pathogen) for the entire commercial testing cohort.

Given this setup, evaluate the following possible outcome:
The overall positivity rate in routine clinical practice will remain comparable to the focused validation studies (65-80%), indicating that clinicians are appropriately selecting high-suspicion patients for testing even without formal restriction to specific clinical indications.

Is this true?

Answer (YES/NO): NO